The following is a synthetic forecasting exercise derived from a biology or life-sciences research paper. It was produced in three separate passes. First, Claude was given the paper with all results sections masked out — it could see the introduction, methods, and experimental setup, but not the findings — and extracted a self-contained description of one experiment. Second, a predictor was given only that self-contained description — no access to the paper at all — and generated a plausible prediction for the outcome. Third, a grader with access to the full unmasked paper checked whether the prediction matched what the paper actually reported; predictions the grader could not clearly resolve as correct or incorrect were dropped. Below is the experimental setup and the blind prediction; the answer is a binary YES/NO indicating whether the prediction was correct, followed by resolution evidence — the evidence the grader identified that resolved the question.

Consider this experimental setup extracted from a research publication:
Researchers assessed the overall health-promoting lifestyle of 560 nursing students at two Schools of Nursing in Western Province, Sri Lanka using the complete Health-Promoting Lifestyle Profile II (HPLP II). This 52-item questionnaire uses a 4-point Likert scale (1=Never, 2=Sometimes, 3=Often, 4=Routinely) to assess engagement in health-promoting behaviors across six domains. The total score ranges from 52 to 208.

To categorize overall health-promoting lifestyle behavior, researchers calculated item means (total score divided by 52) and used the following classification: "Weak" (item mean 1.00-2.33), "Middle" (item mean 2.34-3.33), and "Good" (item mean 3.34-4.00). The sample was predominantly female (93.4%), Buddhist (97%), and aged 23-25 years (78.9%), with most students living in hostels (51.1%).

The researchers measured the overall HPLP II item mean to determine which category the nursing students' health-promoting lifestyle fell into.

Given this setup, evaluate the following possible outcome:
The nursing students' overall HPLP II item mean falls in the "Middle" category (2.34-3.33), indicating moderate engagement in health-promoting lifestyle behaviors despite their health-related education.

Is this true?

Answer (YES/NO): YES